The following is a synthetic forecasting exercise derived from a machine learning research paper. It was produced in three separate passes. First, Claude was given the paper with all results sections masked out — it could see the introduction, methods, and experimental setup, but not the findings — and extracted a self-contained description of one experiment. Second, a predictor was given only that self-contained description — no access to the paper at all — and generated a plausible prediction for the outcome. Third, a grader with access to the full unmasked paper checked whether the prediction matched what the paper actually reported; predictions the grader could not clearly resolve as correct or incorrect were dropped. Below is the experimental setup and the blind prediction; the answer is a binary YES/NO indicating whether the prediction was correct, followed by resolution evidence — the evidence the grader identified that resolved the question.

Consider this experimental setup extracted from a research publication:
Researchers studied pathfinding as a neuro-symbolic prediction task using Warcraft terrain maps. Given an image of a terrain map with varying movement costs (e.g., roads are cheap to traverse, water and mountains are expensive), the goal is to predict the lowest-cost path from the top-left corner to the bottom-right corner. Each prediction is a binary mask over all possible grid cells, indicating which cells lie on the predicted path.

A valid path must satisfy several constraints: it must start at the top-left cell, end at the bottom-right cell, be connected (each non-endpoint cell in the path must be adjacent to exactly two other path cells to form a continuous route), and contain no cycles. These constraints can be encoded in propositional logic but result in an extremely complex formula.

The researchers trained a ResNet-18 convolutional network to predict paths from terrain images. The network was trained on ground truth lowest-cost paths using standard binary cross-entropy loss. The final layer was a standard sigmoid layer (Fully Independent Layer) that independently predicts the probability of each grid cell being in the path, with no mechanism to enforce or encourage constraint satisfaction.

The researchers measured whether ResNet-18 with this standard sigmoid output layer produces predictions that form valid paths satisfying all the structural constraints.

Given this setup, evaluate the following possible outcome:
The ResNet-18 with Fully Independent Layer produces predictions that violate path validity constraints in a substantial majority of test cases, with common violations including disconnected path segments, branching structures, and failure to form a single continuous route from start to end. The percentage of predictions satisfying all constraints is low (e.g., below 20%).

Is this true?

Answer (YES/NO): NO